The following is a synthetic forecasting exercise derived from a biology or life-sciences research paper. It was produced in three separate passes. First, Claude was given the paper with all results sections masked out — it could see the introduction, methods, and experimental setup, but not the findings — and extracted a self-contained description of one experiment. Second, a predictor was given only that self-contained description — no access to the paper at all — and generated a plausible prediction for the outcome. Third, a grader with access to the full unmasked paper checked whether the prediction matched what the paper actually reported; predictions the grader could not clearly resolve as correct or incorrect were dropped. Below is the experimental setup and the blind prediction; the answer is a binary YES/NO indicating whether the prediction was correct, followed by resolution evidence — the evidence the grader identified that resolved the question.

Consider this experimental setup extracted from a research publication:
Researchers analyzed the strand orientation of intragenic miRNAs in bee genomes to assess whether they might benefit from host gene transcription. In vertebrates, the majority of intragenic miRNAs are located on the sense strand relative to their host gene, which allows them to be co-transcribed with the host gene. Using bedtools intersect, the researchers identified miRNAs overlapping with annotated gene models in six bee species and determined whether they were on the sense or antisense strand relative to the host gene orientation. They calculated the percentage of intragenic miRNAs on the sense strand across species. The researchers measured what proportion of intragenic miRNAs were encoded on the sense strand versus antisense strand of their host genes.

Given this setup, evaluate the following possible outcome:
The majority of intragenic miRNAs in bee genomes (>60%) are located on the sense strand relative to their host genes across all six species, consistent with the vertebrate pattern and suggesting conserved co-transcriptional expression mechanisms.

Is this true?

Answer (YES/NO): YES